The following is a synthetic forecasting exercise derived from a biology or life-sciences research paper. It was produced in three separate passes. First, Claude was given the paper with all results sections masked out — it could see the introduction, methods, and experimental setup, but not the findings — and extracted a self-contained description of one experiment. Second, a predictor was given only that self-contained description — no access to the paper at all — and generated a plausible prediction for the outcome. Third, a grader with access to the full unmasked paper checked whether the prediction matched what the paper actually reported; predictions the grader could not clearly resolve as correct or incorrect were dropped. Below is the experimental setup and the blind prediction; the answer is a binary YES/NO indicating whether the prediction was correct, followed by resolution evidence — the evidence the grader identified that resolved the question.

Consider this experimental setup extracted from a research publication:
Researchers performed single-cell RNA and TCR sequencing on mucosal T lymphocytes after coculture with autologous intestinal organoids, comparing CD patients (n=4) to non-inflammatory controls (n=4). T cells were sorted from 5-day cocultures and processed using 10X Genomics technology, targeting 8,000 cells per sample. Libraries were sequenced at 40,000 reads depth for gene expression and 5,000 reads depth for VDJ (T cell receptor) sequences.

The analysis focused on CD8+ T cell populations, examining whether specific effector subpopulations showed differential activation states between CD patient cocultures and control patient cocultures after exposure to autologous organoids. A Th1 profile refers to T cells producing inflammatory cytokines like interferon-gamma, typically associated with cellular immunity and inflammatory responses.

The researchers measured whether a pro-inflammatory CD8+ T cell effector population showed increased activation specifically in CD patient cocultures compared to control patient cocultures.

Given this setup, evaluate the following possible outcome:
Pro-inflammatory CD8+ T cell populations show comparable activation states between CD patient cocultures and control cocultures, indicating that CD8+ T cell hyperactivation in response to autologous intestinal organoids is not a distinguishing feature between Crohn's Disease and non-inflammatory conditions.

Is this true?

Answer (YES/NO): NO